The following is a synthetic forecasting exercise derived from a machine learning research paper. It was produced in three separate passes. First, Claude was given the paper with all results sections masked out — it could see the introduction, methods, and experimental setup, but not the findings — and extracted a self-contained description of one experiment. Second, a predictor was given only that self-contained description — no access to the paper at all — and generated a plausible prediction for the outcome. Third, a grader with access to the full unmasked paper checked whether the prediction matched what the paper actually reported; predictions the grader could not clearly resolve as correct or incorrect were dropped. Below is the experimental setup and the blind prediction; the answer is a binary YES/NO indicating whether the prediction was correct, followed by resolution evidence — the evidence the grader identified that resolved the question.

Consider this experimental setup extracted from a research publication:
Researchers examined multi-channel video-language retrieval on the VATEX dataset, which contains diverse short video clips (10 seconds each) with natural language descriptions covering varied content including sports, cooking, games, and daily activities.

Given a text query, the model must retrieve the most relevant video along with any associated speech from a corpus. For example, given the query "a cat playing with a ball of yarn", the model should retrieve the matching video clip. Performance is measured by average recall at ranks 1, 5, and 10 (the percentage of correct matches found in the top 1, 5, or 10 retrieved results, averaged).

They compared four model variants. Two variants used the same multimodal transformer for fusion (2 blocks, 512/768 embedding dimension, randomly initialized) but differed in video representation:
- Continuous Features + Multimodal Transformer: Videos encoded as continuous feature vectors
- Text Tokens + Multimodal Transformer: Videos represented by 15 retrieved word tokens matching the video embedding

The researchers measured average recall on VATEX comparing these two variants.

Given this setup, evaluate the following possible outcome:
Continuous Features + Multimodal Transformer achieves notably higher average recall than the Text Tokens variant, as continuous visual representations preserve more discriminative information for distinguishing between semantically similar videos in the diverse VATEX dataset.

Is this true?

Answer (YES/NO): YES